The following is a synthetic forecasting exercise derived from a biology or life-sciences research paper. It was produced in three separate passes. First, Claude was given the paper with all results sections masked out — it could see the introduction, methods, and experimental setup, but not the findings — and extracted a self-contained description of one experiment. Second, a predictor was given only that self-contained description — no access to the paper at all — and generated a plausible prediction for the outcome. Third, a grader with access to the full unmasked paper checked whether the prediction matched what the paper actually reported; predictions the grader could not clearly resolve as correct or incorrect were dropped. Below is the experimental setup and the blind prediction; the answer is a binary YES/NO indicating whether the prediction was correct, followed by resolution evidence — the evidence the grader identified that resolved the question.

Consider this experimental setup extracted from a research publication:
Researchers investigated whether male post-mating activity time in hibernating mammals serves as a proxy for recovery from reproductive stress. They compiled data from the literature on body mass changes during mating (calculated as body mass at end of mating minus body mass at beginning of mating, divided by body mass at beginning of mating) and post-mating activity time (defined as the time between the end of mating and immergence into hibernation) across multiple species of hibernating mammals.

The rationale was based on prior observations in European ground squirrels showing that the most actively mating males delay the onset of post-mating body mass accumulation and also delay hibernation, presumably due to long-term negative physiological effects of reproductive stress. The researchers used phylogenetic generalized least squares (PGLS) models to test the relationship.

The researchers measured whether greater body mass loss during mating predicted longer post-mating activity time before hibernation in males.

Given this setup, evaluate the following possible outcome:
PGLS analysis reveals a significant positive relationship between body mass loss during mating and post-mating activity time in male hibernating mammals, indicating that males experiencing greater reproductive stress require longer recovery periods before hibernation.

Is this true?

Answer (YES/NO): NO